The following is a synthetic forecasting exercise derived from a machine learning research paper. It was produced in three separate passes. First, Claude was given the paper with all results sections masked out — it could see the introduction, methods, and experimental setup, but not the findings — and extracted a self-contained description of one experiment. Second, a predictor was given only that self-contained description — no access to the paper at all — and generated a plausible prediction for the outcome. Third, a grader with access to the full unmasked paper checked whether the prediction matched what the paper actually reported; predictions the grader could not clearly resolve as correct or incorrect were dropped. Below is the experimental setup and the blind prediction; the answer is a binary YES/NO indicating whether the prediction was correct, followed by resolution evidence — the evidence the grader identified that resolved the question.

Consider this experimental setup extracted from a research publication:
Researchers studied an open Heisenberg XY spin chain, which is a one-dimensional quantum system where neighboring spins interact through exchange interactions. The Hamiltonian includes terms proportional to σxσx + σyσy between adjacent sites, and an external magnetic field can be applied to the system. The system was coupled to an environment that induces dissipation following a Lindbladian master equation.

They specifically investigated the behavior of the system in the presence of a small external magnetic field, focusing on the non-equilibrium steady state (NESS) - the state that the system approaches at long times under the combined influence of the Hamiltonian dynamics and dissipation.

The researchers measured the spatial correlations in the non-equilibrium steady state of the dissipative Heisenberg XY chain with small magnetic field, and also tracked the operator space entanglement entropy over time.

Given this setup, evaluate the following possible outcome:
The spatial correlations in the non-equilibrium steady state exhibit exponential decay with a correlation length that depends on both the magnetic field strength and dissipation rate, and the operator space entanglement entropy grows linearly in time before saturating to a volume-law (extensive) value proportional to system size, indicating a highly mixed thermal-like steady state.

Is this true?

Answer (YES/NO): NO